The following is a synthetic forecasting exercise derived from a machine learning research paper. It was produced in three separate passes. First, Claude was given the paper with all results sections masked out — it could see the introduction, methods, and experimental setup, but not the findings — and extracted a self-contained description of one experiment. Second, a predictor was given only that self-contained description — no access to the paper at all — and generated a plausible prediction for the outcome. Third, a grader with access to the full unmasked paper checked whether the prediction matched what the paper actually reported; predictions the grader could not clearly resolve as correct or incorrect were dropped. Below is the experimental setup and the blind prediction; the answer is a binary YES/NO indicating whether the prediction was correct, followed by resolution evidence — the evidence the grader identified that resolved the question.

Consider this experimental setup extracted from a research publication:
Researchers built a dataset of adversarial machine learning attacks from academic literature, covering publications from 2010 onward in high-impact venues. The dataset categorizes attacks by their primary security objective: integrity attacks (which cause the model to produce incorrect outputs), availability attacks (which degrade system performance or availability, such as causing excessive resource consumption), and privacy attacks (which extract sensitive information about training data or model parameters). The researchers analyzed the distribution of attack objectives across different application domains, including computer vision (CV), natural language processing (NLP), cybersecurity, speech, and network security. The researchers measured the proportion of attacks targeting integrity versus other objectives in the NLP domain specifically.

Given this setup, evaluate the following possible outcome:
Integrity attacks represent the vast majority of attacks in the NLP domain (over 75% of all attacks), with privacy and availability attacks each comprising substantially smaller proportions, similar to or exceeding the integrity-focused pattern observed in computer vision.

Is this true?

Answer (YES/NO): YES